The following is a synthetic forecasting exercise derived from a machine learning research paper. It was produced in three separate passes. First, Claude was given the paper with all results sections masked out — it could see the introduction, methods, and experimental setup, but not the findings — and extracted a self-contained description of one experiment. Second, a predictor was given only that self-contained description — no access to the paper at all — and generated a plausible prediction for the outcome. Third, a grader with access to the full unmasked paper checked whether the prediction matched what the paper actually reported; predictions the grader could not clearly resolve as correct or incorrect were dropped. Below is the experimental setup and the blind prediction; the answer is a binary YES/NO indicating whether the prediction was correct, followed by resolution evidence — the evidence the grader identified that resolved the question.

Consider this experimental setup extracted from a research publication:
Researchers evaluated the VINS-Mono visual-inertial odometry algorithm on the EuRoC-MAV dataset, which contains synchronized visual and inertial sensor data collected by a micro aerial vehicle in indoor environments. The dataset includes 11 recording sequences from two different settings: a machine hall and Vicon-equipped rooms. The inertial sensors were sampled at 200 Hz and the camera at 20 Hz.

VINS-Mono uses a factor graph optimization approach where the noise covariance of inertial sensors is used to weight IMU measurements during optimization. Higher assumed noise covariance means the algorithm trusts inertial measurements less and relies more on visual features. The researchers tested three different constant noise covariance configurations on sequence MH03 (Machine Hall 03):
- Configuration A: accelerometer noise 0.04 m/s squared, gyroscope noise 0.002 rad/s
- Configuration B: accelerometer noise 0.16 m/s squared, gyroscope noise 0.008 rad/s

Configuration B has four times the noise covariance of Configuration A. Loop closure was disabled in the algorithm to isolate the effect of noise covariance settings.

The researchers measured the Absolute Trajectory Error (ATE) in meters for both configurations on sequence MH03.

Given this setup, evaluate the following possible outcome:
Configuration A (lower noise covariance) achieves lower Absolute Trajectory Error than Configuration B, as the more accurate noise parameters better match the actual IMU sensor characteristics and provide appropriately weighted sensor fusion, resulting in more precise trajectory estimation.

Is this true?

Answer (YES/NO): NO